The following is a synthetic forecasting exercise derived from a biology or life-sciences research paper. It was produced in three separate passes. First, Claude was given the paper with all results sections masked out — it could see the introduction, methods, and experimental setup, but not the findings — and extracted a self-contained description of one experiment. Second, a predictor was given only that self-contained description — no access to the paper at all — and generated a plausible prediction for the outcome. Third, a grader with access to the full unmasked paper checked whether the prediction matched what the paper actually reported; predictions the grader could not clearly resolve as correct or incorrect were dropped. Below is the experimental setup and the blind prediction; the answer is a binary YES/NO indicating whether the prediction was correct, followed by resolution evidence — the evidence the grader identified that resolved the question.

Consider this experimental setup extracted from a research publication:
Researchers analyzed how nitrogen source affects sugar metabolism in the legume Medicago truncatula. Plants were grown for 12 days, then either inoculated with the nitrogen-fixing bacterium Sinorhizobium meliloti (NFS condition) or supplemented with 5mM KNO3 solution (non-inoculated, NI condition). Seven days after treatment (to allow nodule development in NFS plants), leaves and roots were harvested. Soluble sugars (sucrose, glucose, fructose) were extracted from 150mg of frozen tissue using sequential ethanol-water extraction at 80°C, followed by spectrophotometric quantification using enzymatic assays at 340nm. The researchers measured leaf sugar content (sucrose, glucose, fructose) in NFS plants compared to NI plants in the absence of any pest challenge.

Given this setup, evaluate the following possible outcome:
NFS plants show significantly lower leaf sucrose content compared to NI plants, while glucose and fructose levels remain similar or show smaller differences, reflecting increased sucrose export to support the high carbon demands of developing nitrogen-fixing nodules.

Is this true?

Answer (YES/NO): NO